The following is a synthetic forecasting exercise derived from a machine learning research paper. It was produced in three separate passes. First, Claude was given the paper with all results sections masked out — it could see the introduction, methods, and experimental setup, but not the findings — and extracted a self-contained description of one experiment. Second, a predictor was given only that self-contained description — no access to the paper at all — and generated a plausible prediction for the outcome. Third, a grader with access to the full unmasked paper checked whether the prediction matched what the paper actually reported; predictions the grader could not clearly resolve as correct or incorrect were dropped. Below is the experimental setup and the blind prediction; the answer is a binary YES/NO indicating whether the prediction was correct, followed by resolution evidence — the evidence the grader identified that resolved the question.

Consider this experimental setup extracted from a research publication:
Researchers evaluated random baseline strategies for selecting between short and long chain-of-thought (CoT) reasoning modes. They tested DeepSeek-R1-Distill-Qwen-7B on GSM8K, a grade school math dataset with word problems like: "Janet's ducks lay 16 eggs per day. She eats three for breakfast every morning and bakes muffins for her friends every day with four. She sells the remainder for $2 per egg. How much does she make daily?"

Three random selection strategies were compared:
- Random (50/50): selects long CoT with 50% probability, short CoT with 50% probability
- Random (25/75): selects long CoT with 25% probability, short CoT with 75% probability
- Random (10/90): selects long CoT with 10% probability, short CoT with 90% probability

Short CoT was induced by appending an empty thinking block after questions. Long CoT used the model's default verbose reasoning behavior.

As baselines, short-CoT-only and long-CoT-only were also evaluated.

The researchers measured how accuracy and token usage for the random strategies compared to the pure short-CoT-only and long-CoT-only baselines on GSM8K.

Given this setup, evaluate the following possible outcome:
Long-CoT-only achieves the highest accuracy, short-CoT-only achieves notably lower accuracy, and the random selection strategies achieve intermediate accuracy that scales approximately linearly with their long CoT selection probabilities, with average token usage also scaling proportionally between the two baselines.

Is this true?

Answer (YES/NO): NO